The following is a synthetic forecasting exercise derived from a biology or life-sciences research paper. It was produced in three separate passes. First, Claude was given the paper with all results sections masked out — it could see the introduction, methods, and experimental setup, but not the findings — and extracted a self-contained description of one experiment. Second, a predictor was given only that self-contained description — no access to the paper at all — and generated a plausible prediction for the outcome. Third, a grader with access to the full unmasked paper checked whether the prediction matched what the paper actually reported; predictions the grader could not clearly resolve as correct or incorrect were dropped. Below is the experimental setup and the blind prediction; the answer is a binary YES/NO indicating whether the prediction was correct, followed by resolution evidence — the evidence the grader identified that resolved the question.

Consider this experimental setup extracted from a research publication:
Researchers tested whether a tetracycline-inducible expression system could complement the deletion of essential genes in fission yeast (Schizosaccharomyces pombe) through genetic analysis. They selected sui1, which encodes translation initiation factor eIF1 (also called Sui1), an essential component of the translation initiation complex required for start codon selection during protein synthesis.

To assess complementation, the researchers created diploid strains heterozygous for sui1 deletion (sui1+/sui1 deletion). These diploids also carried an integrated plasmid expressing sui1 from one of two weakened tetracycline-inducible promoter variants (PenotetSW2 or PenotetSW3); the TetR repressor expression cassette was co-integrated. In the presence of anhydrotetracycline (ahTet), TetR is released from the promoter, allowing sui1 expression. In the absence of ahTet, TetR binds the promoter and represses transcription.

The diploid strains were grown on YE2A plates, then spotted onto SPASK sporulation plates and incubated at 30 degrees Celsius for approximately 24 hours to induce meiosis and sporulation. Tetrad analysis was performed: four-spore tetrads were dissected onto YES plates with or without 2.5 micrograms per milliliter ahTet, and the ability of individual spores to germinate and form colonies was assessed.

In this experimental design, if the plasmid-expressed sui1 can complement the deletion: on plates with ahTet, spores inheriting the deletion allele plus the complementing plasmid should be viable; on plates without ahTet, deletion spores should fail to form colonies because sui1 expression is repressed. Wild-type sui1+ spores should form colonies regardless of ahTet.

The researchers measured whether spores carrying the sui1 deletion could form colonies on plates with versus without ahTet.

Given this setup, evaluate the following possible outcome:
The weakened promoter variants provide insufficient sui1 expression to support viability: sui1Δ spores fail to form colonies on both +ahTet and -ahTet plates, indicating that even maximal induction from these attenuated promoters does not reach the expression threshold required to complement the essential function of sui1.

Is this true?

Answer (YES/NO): NO